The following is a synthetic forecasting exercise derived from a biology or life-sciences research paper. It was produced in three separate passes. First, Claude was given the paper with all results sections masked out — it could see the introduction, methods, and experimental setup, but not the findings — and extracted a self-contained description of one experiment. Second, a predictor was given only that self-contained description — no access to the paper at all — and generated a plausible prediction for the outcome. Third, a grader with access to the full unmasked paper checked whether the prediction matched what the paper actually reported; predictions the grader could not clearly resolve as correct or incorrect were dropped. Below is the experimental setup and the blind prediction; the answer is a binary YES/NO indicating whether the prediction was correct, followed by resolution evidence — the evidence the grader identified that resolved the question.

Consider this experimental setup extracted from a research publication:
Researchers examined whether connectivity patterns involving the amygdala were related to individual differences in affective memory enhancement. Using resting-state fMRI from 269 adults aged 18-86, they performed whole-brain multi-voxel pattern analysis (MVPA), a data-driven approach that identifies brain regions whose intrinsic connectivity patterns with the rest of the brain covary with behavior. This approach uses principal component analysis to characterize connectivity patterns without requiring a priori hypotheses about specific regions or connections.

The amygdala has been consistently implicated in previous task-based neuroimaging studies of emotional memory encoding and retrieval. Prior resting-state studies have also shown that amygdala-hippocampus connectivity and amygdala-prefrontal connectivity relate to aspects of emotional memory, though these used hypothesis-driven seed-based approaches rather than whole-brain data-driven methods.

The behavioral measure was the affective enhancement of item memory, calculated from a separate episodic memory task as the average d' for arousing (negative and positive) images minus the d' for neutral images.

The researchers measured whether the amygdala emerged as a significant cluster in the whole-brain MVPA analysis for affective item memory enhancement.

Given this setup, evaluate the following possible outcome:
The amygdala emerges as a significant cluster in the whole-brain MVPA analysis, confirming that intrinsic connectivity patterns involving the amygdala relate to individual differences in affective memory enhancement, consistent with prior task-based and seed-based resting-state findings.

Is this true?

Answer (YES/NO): NO